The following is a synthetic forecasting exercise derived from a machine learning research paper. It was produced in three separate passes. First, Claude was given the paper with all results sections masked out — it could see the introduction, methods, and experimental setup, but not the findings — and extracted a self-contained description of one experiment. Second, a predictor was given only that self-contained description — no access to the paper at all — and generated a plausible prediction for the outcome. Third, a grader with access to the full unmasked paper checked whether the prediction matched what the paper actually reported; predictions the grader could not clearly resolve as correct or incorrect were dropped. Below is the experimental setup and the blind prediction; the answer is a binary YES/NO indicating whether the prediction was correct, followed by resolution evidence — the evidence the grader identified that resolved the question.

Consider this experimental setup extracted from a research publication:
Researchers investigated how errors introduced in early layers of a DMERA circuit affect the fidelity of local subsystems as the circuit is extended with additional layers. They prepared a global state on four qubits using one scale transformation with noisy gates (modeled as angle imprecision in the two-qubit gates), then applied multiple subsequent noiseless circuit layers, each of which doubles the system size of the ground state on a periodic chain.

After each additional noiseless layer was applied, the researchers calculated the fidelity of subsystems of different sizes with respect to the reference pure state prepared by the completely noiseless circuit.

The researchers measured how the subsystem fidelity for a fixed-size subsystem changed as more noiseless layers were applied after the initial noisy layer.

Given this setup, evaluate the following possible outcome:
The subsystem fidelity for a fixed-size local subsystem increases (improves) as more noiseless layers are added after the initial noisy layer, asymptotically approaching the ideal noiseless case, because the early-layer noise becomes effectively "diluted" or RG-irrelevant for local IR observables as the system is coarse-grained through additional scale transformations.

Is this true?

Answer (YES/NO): YES